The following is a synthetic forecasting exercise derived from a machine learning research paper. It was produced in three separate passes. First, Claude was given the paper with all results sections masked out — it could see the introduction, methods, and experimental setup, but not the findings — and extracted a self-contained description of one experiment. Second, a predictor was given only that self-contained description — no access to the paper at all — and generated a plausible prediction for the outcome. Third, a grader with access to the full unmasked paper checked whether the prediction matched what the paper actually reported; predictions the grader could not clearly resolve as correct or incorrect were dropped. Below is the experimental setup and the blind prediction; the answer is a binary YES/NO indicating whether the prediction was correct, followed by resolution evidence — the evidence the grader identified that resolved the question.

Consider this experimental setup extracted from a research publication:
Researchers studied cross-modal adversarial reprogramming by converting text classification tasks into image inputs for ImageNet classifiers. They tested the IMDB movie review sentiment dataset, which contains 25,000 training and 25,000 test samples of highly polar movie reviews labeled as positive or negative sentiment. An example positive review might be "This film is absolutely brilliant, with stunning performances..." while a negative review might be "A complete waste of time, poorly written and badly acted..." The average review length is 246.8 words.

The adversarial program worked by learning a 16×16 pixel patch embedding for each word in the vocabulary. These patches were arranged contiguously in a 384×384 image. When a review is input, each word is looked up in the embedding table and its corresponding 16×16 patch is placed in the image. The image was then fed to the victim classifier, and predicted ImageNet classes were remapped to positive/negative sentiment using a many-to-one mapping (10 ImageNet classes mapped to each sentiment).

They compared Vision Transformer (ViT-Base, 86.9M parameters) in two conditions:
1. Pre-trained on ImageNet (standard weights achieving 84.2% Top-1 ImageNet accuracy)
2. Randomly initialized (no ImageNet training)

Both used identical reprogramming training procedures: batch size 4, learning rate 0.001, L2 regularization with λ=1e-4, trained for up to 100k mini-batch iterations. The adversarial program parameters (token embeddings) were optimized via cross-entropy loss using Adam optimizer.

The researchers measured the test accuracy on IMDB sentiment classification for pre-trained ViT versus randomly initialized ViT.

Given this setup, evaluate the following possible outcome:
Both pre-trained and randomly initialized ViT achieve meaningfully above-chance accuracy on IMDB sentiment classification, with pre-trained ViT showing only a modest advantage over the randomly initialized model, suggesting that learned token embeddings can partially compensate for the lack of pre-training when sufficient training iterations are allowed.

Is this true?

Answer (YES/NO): NO